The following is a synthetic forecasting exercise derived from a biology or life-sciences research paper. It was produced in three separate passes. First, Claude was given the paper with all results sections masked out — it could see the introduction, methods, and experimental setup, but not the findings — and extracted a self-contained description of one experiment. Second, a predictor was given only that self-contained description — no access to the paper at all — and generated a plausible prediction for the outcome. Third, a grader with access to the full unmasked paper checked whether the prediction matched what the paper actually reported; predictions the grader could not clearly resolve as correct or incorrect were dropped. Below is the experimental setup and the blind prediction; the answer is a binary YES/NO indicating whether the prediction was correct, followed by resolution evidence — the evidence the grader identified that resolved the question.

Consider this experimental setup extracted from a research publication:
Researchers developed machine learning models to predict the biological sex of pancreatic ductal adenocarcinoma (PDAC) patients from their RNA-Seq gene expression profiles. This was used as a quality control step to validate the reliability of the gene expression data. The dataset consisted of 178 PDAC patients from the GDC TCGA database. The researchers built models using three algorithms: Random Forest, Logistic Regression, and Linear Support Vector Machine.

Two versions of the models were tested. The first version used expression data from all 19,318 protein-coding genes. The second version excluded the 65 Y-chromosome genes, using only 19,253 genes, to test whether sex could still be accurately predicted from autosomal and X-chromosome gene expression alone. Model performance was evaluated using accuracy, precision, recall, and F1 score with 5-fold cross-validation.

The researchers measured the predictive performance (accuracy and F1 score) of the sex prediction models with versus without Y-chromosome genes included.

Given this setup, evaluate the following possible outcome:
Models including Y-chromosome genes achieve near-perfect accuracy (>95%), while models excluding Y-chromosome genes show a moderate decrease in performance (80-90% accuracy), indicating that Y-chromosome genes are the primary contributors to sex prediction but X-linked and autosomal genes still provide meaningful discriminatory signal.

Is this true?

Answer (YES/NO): NO